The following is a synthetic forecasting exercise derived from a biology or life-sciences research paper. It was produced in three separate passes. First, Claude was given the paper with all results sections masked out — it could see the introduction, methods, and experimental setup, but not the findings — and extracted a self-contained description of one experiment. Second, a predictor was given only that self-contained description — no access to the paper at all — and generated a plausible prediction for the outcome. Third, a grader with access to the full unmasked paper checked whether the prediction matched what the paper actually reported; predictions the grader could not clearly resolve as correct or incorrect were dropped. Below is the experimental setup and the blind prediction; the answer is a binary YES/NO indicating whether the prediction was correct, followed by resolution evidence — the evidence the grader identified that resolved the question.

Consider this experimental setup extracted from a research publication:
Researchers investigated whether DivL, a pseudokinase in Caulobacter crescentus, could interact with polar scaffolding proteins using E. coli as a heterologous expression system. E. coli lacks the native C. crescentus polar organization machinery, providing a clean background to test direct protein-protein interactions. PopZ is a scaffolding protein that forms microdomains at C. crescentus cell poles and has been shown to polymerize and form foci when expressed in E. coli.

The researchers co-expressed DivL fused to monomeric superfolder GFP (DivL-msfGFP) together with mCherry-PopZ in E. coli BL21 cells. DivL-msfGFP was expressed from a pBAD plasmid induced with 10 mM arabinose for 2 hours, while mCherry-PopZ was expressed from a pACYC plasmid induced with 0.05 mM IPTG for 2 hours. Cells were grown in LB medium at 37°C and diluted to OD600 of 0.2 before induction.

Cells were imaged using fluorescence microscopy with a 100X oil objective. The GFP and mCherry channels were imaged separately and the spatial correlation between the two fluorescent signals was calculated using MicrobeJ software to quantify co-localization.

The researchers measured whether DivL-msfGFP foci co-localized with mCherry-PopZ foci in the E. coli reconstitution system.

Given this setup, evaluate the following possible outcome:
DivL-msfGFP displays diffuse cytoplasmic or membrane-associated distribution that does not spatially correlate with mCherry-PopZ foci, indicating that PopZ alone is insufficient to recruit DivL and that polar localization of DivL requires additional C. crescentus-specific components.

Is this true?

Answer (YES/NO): NO